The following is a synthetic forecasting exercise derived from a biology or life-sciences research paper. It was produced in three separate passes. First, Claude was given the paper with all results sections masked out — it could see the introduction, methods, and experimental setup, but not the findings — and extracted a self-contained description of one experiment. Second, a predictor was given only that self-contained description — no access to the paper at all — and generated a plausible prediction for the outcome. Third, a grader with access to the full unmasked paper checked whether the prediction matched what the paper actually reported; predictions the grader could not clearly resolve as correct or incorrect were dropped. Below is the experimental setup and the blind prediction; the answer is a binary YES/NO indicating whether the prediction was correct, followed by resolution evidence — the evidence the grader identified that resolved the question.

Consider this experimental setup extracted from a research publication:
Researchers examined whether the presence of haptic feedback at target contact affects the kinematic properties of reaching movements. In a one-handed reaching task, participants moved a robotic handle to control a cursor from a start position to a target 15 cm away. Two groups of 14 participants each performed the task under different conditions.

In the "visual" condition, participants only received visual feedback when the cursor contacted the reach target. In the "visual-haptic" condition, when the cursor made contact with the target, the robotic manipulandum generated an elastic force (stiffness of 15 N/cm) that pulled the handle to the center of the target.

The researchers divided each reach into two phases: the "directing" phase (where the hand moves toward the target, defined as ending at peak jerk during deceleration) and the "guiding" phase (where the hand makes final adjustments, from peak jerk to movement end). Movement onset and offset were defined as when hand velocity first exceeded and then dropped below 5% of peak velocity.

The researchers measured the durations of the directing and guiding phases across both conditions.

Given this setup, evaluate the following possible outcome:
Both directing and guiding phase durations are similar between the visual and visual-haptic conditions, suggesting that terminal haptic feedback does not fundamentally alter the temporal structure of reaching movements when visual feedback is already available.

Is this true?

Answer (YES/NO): NO